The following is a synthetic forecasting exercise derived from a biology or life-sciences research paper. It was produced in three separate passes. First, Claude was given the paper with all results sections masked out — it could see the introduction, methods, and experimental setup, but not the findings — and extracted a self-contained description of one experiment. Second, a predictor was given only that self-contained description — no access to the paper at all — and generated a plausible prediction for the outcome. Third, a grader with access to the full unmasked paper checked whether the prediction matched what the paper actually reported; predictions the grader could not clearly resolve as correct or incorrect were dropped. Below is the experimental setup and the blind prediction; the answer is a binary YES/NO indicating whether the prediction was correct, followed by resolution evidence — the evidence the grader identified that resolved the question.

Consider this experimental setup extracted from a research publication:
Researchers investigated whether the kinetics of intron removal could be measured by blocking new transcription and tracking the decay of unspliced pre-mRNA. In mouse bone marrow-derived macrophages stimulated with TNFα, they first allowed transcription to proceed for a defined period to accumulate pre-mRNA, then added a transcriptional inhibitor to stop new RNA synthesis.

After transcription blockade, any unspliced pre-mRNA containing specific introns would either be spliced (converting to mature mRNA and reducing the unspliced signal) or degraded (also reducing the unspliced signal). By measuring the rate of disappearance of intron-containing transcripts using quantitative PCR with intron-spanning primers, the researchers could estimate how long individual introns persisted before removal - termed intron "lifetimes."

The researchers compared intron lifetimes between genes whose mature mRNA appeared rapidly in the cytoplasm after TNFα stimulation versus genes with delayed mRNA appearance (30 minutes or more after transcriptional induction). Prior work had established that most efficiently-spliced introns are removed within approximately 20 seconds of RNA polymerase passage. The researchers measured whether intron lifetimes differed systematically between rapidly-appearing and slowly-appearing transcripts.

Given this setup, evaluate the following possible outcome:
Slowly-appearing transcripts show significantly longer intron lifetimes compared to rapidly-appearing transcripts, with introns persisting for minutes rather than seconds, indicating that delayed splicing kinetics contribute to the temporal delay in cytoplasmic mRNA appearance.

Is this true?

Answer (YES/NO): YES